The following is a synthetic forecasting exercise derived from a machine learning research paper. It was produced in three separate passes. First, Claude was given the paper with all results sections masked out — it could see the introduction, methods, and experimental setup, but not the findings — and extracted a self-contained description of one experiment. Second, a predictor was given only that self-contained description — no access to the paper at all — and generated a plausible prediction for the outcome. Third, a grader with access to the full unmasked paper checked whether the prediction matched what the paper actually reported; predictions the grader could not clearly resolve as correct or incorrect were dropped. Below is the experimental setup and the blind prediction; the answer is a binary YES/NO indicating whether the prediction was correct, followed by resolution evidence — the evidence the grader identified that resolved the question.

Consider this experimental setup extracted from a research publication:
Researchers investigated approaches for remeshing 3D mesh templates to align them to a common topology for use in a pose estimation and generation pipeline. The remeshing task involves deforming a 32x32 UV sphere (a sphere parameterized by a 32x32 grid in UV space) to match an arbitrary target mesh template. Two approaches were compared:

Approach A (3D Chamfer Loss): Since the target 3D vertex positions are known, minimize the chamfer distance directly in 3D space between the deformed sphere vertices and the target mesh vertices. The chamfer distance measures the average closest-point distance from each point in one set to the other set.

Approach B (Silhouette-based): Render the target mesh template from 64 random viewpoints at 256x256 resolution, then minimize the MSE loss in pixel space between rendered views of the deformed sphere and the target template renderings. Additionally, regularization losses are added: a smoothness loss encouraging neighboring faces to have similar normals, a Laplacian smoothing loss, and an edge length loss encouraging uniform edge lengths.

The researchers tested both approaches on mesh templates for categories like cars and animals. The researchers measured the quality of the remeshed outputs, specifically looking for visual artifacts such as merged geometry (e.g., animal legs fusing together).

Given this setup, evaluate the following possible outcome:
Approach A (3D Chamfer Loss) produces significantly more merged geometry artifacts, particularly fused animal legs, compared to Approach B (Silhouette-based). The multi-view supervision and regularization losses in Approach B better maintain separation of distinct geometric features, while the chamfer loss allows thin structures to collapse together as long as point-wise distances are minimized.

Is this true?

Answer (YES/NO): YES